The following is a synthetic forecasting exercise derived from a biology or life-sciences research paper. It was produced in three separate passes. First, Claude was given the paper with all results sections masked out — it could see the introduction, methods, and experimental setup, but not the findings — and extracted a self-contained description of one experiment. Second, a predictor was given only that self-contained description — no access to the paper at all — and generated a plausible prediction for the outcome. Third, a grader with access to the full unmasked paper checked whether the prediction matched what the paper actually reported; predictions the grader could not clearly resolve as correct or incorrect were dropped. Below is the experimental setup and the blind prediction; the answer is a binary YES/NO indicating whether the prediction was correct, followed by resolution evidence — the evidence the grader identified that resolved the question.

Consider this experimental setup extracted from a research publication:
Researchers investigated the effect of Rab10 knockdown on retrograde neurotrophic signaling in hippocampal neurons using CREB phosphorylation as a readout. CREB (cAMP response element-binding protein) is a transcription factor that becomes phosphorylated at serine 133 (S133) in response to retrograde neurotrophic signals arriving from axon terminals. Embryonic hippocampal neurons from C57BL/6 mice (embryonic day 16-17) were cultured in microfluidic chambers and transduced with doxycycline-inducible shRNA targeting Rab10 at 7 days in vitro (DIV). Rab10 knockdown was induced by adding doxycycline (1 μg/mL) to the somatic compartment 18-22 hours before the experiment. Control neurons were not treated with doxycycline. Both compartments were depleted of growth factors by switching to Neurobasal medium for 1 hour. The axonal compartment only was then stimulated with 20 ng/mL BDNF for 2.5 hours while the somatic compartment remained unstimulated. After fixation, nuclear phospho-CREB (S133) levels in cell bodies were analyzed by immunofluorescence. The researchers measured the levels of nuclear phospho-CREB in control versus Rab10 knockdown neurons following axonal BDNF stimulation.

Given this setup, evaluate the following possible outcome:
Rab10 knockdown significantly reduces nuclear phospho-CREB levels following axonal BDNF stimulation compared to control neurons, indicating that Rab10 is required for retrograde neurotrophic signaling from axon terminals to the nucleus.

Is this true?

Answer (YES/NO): YES